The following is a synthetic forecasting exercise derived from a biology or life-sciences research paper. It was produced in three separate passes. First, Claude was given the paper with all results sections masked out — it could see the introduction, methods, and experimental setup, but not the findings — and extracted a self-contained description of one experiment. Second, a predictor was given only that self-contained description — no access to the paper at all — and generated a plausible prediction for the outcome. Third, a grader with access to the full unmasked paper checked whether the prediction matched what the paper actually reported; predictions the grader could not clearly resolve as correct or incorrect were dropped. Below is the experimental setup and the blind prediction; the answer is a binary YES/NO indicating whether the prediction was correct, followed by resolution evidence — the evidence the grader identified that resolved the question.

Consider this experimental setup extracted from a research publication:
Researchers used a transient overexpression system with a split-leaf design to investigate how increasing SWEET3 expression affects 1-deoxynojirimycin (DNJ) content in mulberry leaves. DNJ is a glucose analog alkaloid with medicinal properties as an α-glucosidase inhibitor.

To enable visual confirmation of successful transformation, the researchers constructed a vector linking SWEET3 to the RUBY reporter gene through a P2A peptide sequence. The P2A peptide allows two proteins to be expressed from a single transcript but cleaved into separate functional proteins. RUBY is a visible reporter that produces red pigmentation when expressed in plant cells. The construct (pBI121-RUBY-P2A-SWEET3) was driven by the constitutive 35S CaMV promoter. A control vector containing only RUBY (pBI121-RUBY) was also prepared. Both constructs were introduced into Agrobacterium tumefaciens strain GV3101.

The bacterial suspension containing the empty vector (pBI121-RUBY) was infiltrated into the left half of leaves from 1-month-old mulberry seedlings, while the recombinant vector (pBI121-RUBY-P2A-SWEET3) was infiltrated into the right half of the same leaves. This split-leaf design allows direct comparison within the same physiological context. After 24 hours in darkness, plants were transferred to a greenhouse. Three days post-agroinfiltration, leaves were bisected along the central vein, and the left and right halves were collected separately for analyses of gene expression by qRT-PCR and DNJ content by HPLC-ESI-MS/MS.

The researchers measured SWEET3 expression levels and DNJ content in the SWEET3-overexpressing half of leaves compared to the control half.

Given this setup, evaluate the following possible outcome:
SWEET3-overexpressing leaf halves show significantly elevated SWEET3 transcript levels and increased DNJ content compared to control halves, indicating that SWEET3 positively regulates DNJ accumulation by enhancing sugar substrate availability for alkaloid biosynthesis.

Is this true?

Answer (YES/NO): NO